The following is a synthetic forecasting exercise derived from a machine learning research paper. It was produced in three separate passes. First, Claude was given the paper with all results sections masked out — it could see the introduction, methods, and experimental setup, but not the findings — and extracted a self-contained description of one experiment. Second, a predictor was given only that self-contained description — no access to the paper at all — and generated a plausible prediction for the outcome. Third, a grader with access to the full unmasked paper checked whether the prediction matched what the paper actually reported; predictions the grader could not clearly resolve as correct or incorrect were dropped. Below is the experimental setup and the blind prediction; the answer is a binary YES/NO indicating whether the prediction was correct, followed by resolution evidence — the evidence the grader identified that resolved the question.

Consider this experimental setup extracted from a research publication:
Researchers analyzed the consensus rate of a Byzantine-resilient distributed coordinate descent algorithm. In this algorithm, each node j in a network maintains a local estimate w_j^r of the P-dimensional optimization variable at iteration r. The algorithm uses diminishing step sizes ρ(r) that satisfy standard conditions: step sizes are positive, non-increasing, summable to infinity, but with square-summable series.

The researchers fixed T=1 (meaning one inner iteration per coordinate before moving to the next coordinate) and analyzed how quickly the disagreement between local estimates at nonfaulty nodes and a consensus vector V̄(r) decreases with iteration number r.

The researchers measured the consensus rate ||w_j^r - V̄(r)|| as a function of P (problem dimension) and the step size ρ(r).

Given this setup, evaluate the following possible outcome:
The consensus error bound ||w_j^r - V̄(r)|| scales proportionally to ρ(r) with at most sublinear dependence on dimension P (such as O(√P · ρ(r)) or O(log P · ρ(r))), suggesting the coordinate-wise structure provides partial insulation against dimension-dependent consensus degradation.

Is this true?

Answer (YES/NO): YES